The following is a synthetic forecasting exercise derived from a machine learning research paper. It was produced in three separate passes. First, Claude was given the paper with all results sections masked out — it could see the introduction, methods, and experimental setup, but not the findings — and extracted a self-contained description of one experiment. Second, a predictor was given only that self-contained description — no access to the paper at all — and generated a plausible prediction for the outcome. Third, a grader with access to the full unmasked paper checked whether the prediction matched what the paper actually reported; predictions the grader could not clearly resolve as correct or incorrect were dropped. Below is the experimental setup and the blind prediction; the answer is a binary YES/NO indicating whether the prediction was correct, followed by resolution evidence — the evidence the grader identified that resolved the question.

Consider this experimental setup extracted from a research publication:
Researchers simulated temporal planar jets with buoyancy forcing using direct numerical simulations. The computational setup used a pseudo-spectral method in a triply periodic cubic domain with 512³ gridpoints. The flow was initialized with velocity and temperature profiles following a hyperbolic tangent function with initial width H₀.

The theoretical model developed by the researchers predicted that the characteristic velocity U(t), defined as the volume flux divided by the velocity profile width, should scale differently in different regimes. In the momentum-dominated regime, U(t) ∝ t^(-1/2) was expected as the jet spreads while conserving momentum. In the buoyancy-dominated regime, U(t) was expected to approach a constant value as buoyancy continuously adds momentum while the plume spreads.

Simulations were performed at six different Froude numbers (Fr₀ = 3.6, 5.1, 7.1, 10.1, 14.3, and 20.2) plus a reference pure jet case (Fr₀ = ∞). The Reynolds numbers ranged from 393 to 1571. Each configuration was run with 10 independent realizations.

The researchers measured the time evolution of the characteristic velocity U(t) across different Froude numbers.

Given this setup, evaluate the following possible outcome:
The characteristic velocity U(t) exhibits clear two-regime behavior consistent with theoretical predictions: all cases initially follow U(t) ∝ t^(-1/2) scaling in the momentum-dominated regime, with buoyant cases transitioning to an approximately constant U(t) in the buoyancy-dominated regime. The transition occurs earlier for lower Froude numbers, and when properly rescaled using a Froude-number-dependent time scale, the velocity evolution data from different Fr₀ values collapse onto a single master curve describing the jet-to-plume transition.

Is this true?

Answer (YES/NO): NO